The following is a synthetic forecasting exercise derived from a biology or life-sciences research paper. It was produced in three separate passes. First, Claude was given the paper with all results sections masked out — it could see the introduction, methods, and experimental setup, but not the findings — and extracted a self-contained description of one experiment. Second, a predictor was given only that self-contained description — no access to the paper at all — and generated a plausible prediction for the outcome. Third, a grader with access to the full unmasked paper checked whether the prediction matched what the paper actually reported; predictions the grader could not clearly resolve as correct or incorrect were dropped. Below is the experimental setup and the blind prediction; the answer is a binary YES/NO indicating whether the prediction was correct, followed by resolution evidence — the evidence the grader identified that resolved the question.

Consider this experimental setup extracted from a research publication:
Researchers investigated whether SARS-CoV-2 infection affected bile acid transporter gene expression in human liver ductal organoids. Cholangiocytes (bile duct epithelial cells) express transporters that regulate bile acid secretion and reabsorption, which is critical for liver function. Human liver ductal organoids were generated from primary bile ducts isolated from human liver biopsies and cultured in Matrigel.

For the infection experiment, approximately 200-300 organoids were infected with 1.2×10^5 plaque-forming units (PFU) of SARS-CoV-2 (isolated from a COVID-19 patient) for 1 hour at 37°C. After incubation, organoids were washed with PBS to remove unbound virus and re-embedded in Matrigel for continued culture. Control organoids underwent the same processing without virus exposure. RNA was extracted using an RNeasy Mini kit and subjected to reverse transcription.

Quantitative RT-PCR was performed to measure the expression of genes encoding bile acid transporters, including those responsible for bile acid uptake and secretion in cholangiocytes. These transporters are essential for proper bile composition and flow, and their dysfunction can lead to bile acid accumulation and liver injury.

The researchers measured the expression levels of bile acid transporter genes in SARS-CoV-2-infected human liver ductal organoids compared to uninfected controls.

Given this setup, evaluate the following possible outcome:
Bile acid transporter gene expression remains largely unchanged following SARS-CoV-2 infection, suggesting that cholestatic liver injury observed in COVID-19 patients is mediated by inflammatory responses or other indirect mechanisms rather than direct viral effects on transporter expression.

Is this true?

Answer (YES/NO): NO